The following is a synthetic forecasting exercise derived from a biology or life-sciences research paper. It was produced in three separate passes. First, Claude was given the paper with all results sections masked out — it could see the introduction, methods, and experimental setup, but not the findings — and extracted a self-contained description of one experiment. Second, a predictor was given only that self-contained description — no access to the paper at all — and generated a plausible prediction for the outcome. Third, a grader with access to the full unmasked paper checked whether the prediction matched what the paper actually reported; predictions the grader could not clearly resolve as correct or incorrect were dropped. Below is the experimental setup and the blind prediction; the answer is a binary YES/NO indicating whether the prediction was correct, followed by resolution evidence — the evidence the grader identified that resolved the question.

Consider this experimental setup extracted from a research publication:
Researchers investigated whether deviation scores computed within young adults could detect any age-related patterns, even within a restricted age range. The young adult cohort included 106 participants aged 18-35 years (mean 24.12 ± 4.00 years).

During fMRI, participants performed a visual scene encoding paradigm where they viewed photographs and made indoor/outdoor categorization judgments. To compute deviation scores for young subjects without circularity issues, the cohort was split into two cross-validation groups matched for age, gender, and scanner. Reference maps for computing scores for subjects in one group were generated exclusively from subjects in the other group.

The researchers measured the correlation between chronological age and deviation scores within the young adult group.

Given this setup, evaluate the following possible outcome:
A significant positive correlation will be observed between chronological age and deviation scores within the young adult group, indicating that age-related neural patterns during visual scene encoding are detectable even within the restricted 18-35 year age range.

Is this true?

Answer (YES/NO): NO